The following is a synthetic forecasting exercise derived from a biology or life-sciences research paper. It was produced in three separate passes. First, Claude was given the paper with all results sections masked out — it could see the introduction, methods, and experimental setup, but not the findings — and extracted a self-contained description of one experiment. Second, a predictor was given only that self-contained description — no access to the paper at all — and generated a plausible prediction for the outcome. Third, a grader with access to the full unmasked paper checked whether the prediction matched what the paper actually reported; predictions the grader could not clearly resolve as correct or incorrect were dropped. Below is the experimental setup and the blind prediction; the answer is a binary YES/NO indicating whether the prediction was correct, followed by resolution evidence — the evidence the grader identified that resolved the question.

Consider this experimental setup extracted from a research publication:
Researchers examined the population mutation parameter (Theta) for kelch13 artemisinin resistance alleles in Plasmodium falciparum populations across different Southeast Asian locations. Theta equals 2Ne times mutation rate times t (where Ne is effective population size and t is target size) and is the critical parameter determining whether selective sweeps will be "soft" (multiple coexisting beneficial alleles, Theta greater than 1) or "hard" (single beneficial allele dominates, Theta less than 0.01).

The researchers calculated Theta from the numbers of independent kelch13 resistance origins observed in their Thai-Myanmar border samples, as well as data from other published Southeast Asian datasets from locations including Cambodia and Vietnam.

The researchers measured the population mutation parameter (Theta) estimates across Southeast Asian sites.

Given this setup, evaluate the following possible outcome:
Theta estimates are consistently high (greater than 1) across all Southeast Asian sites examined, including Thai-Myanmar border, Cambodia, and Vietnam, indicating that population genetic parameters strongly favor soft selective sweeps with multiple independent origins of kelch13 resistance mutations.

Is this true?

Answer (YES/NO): YES